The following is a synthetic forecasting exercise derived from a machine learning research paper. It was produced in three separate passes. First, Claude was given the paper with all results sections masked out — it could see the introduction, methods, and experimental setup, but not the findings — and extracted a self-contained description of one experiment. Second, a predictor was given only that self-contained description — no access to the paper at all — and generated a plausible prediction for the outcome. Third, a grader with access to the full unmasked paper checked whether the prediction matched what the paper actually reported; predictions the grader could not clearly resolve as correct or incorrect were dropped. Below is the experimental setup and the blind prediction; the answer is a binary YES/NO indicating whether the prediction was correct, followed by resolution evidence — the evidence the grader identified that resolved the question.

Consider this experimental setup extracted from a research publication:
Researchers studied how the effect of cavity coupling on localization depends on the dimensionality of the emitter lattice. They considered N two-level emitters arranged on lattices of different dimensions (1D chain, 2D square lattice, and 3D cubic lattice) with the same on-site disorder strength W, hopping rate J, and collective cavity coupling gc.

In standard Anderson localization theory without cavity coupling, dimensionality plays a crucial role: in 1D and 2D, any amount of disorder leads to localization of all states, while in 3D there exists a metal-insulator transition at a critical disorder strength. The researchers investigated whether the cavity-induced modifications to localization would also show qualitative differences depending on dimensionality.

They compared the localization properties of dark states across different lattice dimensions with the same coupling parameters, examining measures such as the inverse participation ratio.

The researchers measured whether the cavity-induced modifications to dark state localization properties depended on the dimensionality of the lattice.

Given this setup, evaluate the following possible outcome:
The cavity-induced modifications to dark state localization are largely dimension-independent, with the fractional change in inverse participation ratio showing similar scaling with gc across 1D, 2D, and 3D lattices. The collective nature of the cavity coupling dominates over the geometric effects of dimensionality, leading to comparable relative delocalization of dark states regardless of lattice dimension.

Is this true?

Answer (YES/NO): YES